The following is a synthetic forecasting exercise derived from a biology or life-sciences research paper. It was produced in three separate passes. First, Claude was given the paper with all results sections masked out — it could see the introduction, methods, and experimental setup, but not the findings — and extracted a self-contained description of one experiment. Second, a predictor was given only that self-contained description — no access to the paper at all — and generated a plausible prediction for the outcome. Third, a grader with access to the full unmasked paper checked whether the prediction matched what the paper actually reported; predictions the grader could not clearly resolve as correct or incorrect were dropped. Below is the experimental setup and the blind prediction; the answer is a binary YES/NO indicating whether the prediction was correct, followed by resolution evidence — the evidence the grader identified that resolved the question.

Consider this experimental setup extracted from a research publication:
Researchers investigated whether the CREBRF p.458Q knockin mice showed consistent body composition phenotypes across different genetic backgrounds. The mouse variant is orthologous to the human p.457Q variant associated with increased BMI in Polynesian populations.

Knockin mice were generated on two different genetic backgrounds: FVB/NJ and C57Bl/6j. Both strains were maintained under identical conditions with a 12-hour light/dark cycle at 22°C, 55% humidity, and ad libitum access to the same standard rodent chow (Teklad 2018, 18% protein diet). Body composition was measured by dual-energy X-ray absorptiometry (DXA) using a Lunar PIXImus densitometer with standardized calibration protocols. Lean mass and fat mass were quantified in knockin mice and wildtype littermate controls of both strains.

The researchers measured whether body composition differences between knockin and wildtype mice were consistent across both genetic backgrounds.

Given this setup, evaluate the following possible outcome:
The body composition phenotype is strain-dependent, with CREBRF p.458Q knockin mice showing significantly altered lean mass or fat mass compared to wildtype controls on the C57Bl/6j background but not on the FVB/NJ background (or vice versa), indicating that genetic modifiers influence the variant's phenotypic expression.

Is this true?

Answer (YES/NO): NO